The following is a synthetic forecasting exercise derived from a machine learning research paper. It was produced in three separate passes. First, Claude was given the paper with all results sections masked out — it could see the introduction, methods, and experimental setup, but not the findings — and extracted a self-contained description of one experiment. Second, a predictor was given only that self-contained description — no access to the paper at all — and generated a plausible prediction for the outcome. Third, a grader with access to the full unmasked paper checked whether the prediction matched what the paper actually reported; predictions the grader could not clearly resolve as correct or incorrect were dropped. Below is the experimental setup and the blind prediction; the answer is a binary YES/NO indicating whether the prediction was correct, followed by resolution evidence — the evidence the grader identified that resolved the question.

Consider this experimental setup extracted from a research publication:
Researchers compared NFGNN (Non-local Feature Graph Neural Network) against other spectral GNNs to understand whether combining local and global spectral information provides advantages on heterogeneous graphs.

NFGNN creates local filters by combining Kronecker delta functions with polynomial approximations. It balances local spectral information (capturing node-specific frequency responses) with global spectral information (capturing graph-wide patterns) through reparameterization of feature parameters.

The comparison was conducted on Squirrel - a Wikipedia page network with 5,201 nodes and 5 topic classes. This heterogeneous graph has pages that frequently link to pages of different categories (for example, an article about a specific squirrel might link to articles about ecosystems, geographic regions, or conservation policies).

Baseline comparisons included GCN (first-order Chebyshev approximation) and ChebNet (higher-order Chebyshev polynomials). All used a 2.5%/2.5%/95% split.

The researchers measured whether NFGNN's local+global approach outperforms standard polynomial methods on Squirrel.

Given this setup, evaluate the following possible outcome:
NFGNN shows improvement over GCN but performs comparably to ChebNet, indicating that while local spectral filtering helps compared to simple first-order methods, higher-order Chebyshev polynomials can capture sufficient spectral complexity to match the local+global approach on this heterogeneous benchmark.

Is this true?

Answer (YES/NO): NO